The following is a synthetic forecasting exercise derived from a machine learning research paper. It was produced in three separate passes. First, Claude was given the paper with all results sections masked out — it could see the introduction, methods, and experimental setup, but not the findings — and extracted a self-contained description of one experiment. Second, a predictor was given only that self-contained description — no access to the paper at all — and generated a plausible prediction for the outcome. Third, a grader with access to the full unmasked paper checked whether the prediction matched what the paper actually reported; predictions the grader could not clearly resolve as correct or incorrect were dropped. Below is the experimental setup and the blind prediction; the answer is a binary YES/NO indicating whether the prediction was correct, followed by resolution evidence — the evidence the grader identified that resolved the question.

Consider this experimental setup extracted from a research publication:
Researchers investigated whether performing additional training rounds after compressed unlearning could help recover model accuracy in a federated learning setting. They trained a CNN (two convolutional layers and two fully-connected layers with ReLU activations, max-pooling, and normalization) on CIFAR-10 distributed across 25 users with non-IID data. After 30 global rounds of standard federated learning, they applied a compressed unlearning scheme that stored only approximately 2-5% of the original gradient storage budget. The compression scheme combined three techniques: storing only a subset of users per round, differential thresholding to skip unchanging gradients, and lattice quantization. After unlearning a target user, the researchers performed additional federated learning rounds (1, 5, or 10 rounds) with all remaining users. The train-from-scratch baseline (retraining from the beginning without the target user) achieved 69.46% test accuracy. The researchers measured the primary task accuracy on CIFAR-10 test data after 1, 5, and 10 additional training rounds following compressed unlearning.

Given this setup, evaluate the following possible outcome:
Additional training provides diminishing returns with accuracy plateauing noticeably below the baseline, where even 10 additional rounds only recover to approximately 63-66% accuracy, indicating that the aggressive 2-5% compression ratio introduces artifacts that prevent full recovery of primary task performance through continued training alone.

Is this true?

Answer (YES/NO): NO